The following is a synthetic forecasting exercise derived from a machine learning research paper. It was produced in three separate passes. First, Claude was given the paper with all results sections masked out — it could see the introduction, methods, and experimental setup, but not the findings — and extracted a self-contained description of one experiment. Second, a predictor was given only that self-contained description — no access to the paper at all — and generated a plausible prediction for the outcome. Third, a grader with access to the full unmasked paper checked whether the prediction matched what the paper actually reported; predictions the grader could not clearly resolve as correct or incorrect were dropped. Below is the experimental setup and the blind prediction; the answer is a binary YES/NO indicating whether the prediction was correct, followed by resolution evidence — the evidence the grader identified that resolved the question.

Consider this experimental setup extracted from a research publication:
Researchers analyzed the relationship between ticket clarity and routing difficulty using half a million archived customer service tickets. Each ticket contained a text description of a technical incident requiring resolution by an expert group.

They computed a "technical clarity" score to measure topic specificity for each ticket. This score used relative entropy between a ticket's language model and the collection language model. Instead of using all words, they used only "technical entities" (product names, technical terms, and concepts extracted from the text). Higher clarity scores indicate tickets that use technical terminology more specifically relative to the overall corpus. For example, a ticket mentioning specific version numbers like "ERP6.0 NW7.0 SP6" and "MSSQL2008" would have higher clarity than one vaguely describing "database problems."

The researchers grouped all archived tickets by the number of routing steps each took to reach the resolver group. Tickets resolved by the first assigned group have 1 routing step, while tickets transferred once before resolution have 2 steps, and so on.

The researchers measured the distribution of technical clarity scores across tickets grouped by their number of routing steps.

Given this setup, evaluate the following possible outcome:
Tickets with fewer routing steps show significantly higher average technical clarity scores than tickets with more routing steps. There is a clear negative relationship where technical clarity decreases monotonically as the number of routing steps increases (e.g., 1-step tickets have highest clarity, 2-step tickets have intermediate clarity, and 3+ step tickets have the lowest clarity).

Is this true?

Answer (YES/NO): YES